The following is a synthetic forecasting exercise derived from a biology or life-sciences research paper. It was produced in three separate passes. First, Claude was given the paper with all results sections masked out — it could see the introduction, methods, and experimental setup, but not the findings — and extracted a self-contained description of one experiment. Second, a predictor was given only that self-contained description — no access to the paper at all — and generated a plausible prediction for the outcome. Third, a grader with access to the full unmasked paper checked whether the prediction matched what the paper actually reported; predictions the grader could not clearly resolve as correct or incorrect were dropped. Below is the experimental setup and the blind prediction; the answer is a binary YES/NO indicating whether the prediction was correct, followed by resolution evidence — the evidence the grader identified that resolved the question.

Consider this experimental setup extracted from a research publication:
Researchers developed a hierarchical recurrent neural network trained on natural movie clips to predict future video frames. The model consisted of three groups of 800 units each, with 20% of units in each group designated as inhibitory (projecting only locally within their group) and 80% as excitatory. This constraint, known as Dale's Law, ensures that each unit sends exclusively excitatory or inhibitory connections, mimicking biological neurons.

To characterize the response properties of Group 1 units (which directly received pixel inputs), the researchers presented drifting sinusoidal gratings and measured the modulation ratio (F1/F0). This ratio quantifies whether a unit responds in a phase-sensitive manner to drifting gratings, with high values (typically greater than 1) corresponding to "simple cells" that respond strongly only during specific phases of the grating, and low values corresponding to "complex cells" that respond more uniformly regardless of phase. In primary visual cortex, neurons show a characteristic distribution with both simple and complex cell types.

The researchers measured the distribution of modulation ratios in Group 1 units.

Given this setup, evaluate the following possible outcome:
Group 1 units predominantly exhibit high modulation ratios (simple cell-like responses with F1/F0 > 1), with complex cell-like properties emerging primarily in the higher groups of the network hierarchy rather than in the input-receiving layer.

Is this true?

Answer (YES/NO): NO